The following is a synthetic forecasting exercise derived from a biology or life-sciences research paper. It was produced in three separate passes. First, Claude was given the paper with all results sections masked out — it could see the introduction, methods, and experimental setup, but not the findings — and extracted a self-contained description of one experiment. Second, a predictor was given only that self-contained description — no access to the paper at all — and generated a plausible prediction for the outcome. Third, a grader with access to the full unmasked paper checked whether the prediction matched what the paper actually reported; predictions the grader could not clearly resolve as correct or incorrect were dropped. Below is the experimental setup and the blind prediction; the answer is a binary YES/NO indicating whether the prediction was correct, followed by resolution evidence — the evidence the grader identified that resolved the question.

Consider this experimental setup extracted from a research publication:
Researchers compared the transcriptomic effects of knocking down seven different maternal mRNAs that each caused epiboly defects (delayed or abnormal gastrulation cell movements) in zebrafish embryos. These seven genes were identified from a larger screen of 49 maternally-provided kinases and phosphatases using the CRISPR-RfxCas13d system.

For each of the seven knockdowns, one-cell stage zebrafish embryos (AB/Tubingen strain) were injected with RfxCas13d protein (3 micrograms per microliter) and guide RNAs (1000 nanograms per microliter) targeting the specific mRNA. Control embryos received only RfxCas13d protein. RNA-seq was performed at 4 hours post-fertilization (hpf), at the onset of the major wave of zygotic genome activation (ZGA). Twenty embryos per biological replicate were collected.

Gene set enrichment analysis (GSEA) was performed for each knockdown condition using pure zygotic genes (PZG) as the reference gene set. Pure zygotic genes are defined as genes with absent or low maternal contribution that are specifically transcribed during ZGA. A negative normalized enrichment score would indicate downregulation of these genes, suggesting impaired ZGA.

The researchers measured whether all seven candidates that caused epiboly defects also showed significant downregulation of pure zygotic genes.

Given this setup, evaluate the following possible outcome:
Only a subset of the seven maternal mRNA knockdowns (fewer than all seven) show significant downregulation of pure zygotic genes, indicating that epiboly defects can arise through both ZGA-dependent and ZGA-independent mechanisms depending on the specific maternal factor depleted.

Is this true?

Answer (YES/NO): YES